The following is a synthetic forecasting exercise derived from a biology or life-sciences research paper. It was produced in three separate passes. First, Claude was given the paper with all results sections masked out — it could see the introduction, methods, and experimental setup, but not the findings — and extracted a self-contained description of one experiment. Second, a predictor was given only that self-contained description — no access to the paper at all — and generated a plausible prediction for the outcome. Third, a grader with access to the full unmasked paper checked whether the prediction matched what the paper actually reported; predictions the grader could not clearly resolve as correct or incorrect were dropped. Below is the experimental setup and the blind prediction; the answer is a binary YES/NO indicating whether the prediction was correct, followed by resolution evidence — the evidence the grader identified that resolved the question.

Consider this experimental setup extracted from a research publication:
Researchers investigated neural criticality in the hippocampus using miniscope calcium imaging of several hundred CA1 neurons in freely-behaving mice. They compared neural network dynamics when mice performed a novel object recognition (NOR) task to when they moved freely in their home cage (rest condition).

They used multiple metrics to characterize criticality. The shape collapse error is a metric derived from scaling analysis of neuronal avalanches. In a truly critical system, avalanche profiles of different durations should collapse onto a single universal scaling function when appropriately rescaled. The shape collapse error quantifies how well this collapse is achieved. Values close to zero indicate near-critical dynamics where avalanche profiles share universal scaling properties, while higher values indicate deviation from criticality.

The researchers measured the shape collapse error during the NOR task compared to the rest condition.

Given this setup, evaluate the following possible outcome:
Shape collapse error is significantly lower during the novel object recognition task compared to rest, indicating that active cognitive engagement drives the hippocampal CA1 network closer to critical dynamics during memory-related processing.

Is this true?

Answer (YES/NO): YES